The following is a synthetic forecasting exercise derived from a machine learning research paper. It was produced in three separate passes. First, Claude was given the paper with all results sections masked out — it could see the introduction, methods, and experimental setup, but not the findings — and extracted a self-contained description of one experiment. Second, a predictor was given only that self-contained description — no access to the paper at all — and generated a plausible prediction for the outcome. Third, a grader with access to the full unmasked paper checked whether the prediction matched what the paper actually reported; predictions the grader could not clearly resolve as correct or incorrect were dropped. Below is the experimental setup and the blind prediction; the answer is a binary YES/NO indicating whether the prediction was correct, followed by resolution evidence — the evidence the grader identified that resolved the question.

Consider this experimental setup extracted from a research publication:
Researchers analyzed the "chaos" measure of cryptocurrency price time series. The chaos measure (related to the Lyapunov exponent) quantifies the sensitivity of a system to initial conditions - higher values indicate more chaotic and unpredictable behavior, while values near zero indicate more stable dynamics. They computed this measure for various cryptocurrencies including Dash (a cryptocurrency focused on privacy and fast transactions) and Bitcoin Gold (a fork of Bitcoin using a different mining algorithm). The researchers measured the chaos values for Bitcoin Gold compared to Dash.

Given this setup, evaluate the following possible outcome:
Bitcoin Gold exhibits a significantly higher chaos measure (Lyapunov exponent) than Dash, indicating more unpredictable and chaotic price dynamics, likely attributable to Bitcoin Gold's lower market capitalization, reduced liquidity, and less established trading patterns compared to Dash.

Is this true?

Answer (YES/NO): NO